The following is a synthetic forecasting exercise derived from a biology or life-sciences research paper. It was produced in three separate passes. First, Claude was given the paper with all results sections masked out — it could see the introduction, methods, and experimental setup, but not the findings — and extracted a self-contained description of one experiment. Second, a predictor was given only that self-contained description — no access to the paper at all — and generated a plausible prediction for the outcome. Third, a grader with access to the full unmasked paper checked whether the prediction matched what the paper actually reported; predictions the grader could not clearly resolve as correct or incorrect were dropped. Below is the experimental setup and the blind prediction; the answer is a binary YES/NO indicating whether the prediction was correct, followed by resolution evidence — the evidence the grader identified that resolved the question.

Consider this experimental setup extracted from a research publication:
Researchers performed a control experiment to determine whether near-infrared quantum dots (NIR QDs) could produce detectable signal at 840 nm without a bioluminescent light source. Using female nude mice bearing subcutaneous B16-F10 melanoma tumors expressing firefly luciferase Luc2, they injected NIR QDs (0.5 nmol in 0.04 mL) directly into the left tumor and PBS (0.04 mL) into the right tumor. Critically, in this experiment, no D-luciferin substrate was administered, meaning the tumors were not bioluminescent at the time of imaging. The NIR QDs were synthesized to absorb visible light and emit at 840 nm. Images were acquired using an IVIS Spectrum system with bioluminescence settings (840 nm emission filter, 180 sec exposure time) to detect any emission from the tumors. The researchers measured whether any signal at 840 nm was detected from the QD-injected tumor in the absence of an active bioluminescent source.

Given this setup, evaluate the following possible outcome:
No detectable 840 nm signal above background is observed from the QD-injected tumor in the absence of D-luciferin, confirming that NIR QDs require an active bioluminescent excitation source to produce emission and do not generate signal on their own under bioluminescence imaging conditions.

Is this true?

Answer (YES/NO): YES